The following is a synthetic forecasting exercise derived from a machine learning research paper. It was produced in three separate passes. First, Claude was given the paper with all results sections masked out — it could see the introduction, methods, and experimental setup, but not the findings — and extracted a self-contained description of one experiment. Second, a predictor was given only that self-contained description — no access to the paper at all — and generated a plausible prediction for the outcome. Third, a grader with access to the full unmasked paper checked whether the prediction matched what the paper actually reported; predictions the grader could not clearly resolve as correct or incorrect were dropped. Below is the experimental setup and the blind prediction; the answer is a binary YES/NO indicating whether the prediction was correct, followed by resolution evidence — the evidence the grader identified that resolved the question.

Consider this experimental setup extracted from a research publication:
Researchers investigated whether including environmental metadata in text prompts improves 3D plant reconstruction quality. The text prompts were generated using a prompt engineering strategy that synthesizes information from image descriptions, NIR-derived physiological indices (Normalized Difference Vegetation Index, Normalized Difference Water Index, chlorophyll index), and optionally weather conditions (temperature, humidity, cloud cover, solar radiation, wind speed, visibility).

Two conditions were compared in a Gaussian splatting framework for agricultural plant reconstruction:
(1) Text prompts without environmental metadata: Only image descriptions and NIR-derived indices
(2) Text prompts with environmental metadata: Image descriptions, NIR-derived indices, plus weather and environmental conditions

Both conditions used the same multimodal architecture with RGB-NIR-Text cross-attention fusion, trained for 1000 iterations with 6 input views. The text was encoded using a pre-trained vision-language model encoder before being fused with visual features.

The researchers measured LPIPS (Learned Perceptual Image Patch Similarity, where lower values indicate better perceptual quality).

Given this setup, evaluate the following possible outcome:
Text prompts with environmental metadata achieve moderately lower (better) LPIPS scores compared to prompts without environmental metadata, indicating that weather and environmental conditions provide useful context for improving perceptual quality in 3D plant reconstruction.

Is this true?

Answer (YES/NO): YES